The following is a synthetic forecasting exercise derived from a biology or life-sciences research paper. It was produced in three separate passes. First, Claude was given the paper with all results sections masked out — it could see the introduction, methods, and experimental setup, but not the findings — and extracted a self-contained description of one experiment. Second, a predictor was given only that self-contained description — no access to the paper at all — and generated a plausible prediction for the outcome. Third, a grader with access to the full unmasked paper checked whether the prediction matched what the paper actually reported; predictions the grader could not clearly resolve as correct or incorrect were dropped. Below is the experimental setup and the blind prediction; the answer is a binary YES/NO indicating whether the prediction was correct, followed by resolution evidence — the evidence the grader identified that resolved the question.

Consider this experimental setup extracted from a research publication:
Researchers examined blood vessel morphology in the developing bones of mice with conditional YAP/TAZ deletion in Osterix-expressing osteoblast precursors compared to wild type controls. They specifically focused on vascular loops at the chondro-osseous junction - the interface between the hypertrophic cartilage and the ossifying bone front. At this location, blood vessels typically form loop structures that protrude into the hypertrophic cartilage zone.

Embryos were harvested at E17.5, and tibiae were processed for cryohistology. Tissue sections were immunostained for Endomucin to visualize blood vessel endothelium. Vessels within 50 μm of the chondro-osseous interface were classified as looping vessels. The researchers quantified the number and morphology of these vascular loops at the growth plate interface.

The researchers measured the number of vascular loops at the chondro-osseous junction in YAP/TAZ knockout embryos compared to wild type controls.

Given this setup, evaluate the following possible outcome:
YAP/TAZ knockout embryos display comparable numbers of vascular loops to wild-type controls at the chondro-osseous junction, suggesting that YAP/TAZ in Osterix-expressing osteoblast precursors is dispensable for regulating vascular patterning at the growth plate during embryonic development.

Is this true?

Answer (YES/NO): NO